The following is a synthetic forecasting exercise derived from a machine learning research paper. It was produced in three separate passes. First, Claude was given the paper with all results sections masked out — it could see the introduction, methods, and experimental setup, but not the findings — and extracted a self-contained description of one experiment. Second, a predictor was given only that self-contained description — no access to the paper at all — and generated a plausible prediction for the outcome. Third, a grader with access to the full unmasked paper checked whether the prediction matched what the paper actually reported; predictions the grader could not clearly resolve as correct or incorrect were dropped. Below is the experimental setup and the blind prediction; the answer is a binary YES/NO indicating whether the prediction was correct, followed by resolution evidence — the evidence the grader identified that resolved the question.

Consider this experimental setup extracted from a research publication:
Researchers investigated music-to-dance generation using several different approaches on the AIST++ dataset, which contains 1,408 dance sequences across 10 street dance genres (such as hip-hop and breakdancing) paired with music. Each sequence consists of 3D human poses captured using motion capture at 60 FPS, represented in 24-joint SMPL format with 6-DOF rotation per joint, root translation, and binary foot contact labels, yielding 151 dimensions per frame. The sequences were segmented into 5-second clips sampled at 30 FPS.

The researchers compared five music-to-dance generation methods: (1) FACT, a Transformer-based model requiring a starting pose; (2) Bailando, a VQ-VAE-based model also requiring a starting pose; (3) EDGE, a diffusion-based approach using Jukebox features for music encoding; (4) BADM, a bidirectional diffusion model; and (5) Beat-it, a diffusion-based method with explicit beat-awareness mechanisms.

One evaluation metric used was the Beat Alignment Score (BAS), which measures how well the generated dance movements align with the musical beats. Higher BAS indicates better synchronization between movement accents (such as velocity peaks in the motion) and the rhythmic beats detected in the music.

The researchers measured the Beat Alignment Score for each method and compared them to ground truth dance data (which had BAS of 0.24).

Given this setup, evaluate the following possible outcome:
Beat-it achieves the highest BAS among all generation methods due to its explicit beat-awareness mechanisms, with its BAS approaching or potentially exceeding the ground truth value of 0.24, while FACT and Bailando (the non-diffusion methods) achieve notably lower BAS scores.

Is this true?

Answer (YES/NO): NO